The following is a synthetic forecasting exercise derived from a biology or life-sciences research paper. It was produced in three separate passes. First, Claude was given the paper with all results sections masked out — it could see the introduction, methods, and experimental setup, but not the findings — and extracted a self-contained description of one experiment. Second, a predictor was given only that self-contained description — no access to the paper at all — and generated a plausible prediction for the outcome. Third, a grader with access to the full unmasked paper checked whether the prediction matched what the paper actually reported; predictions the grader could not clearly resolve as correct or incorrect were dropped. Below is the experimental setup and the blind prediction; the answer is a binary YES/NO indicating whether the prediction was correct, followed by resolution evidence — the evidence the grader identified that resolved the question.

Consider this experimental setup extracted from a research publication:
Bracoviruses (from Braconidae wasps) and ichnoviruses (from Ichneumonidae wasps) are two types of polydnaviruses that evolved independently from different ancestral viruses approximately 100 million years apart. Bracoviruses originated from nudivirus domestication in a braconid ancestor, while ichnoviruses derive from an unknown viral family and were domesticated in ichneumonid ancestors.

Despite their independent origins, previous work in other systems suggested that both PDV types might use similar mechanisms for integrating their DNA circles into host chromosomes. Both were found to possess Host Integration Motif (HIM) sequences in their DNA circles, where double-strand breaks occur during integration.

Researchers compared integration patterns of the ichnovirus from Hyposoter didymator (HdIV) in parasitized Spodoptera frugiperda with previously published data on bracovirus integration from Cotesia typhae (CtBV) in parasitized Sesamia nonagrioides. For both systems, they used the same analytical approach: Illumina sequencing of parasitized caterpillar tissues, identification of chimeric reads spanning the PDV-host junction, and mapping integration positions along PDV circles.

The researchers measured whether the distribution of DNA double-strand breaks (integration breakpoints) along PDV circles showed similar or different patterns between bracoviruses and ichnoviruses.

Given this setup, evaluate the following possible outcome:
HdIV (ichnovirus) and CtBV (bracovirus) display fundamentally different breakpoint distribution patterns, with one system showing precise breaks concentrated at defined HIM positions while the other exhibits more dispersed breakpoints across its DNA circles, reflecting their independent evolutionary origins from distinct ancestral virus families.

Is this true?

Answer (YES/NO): NO